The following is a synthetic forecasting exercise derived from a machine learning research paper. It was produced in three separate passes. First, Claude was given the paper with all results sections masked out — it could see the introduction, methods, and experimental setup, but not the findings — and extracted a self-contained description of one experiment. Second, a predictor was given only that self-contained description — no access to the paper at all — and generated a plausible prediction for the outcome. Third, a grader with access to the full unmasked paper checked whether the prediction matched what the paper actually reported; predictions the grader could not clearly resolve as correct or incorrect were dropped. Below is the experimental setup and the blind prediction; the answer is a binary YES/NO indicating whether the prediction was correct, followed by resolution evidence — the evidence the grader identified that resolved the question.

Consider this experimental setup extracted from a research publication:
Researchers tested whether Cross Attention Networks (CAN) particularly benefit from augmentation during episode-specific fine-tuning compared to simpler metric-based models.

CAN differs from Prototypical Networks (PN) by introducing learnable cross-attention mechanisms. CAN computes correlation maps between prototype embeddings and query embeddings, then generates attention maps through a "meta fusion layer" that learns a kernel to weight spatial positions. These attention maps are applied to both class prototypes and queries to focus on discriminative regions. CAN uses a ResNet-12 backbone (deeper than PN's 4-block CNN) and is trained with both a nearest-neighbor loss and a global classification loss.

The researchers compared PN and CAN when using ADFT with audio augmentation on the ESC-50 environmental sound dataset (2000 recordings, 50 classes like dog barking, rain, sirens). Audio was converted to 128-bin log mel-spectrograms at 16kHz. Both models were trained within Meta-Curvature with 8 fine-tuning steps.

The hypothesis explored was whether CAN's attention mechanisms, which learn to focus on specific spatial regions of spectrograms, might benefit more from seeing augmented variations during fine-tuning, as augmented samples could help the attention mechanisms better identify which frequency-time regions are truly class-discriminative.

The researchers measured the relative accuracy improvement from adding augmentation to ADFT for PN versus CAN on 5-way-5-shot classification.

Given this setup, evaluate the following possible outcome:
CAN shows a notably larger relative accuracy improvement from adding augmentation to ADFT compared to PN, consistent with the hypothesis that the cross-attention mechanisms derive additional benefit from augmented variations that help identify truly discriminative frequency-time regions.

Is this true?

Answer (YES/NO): YES